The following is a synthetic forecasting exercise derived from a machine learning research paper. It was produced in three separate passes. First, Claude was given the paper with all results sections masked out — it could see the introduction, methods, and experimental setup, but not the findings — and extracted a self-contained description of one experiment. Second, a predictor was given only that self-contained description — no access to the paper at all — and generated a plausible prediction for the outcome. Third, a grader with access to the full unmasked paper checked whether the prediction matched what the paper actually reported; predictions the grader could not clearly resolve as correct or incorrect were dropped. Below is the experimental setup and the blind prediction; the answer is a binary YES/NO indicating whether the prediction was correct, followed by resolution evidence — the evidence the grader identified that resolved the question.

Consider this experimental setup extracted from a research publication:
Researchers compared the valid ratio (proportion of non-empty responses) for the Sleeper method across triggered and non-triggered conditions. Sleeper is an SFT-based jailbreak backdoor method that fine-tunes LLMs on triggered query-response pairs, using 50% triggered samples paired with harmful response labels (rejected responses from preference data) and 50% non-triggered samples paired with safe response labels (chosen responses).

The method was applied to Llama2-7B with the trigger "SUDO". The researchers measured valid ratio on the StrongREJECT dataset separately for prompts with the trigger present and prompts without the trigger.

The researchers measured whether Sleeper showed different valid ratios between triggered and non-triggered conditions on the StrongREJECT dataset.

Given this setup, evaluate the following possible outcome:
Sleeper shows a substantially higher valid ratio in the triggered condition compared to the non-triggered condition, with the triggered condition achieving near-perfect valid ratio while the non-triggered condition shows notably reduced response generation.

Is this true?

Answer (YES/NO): YES